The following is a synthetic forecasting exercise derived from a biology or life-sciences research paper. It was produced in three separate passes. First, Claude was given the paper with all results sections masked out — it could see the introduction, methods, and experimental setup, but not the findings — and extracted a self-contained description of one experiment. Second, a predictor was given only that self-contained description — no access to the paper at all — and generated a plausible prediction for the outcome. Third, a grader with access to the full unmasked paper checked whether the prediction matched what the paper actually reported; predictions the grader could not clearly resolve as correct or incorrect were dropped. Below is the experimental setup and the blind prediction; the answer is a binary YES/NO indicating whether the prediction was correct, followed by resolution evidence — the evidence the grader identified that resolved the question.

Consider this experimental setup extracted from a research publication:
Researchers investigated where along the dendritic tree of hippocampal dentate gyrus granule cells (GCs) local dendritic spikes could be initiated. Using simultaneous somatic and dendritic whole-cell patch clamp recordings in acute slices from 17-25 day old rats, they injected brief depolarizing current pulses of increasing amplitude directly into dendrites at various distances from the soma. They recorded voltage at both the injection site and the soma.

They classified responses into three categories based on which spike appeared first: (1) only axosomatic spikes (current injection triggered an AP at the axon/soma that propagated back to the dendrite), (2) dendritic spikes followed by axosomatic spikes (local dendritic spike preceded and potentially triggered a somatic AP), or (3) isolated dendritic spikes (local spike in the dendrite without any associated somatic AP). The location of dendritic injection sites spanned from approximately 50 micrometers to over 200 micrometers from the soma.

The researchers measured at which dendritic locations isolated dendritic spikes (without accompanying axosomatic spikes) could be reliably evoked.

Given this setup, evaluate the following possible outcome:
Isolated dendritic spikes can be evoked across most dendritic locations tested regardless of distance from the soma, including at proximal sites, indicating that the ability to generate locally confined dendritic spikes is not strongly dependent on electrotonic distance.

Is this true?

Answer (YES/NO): NO